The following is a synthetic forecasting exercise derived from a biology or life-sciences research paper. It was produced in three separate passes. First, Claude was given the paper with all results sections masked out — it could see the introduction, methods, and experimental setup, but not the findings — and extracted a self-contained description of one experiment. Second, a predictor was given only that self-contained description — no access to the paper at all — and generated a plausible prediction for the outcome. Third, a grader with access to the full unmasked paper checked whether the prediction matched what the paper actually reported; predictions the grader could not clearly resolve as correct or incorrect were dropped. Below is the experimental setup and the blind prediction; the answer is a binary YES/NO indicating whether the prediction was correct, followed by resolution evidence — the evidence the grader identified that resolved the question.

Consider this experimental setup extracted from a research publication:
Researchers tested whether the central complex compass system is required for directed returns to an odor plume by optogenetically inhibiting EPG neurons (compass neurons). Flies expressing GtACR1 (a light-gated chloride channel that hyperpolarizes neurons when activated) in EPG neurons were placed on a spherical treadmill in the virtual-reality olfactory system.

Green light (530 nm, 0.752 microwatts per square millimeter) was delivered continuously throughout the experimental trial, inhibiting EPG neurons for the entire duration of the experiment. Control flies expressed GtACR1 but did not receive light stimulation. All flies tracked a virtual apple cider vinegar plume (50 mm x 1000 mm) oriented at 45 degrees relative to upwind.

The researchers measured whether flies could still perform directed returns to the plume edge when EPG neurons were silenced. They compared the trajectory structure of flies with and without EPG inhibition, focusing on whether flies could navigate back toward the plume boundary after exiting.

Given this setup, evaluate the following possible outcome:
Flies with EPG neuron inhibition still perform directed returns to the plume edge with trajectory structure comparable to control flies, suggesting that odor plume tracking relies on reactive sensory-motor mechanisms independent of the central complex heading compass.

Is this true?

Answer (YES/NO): NO